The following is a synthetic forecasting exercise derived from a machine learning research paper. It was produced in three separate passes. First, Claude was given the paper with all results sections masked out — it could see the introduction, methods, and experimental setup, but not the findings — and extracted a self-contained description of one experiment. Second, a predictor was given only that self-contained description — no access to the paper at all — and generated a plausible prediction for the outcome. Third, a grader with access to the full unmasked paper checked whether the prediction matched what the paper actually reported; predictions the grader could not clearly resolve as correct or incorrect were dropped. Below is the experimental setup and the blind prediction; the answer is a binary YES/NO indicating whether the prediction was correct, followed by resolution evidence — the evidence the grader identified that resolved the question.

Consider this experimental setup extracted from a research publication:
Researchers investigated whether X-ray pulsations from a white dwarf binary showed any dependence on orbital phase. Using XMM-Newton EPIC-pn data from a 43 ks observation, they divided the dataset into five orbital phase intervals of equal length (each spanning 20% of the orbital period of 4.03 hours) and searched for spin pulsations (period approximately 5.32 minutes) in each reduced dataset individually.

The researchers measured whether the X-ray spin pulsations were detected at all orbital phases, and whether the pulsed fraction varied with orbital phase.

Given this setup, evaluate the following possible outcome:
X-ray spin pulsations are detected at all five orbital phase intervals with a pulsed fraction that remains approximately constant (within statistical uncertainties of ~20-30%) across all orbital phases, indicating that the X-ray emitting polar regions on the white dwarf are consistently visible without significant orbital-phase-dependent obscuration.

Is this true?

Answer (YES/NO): NO